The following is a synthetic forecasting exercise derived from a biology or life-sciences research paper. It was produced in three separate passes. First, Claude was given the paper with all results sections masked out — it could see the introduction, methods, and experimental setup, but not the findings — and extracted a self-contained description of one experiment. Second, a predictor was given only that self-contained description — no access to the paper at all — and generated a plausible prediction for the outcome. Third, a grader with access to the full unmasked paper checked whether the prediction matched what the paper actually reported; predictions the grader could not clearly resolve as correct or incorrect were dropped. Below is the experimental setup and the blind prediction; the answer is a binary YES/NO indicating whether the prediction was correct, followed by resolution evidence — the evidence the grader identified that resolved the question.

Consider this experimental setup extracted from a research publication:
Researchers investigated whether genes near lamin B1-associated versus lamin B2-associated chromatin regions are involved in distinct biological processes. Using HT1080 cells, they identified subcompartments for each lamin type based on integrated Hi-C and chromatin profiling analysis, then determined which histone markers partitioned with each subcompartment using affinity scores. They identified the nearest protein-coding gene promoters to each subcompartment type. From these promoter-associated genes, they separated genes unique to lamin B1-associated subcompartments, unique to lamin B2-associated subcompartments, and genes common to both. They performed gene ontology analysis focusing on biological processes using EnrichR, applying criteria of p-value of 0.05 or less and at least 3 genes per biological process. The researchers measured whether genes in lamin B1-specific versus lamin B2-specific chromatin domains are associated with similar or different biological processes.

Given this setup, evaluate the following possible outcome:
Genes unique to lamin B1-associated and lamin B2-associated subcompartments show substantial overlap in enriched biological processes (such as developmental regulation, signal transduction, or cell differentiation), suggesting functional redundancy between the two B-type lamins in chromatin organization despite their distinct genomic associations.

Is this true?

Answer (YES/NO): NO